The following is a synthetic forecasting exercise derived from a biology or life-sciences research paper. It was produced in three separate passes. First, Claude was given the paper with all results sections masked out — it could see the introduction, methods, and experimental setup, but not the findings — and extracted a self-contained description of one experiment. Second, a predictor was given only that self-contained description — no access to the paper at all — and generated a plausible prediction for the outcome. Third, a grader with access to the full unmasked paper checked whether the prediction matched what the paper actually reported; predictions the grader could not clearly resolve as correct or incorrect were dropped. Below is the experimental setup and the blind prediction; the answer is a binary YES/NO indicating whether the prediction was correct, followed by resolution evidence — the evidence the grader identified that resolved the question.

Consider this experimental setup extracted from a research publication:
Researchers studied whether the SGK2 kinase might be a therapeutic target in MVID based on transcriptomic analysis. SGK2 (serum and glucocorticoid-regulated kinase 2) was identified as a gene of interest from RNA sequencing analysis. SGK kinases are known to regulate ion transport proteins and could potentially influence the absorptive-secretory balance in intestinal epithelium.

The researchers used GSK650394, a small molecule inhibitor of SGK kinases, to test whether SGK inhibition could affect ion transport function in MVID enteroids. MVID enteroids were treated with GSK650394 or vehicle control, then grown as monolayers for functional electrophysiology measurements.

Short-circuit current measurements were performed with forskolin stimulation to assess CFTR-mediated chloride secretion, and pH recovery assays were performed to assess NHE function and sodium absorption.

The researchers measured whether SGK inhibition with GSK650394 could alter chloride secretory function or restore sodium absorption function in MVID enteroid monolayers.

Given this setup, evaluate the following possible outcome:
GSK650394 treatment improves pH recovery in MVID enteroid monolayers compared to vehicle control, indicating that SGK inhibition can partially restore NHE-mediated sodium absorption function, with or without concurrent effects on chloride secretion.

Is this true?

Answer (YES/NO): NO